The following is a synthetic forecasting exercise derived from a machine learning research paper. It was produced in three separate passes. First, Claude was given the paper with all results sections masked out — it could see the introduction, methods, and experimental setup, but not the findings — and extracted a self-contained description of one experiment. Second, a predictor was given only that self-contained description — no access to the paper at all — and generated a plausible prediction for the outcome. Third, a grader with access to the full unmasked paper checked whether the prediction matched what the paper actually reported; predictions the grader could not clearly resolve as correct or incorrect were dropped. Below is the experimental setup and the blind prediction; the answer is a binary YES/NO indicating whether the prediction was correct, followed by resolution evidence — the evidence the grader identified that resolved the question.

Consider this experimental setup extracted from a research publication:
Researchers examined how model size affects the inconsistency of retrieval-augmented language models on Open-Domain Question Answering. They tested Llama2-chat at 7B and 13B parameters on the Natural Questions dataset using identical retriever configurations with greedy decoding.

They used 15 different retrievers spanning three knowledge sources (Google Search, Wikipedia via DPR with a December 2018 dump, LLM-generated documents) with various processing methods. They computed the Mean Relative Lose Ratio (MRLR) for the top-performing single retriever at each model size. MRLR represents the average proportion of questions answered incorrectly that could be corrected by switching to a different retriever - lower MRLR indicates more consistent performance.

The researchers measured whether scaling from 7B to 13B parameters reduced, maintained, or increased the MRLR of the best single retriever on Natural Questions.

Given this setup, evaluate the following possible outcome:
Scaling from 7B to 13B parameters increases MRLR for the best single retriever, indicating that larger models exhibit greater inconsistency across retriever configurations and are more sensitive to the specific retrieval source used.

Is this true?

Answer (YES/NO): NO